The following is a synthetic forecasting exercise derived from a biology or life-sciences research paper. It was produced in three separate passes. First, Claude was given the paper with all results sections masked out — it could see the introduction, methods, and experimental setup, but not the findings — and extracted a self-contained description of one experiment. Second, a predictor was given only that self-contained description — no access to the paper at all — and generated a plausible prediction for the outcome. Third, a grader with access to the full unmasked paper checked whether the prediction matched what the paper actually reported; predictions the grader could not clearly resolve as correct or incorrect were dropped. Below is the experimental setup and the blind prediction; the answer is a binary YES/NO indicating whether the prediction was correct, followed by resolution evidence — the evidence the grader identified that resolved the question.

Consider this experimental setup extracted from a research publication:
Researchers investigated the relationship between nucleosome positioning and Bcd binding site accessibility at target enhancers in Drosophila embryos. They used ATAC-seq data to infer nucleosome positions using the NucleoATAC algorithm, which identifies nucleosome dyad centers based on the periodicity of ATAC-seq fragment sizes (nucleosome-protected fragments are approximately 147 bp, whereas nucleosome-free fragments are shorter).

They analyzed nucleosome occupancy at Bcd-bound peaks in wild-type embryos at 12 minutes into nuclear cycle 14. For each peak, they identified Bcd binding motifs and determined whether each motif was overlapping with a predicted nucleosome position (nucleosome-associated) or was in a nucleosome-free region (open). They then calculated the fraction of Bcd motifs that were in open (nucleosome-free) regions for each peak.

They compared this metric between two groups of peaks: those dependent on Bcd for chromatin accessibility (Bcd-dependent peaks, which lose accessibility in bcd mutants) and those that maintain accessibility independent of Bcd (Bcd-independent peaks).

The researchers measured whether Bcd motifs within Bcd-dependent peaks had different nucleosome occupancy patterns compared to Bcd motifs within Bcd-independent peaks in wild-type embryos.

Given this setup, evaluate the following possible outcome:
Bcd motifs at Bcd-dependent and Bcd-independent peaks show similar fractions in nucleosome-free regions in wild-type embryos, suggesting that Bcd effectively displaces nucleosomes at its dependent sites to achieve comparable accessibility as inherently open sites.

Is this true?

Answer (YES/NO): NO